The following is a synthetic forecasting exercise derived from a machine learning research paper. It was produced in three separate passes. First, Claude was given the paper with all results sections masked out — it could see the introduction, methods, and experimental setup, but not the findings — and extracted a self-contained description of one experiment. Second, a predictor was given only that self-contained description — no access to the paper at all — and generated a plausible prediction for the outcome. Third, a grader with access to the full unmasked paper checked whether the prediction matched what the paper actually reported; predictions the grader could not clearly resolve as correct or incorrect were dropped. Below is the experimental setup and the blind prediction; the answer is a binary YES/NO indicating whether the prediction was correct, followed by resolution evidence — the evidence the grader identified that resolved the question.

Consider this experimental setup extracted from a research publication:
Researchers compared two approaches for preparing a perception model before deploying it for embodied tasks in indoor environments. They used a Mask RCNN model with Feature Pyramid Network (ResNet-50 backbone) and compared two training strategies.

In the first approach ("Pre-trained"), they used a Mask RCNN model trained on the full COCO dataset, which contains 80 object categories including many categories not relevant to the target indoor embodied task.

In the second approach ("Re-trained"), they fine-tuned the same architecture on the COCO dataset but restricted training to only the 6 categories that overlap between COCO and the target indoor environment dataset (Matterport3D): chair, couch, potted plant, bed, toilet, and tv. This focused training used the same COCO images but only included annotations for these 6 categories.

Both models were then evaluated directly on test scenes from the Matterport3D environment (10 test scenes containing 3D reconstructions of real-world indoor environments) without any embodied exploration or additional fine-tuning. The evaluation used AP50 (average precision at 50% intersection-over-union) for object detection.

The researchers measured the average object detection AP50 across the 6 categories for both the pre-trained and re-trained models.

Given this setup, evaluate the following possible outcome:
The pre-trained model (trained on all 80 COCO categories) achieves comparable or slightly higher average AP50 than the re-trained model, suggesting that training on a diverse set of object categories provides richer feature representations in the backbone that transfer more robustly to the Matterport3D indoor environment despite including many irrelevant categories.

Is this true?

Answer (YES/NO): NO